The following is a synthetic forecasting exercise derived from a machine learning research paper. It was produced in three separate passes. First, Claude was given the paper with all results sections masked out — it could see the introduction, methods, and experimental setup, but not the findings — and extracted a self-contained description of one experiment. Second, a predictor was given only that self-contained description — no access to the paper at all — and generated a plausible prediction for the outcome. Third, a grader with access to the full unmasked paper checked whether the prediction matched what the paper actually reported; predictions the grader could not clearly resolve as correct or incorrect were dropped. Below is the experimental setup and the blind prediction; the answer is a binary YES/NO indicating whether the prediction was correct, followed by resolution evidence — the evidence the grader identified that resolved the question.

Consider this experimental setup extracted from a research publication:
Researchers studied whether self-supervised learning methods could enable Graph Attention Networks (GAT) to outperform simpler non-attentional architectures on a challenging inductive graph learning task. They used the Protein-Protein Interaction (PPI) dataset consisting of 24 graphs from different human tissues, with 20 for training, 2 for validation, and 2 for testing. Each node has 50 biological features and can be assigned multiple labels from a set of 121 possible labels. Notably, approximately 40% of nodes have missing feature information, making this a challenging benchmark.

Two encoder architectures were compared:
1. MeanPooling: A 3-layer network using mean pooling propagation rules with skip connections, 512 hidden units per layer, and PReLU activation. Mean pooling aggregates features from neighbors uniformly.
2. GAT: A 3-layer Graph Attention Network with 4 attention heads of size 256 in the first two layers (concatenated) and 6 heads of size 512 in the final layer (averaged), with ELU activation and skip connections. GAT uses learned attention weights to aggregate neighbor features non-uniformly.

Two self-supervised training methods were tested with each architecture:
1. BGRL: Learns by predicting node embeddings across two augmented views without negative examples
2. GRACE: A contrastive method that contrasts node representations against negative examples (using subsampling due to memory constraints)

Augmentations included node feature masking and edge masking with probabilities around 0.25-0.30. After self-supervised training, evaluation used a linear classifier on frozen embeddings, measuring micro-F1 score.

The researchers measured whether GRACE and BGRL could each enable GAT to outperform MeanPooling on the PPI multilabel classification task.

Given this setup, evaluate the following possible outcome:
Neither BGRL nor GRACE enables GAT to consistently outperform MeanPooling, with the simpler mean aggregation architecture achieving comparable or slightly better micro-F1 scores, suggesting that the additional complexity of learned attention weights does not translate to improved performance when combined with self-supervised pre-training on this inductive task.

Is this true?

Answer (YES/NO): NO